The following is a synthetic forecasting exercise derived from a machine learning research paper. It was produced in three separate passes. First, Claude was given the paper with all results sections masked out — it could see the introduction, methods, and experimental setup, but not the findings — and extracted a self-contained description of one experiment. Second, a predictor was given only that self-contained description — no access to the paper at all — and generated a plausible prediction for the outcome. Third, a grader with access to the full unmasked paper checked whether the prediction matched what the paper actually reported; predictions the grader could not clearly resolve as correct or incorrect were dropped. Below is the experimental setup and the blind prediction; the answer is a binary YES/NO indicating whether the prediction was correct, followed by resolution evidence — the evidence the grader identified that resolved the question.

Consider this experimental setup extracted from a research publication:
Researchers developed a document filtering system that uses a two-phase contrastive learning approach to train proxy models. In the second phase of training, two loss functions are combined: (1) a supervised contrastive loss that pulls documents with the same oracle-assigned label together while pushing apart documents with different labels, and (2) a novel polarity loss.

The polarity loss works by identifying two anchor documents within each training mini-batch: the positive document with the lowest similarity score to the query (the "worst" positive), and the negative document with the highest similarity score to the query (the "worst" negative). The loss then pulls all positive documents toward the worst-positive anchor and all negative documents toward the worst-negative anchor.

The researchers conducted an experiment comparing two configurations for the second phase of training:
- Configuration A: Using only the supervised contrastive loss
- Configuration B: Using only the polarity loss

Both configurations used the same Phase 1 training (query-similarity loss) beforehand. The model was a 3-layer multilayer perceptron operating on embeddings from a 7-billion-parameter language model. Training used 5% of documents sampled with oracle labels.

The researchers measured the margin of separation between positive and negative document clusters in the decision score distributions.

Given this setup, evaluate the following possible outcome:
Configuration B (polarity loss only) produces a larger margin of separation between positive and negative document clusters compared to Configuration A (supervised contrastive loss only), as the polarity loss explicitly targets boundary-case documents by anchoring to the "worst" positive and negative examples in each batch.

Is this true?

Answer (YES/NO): YES